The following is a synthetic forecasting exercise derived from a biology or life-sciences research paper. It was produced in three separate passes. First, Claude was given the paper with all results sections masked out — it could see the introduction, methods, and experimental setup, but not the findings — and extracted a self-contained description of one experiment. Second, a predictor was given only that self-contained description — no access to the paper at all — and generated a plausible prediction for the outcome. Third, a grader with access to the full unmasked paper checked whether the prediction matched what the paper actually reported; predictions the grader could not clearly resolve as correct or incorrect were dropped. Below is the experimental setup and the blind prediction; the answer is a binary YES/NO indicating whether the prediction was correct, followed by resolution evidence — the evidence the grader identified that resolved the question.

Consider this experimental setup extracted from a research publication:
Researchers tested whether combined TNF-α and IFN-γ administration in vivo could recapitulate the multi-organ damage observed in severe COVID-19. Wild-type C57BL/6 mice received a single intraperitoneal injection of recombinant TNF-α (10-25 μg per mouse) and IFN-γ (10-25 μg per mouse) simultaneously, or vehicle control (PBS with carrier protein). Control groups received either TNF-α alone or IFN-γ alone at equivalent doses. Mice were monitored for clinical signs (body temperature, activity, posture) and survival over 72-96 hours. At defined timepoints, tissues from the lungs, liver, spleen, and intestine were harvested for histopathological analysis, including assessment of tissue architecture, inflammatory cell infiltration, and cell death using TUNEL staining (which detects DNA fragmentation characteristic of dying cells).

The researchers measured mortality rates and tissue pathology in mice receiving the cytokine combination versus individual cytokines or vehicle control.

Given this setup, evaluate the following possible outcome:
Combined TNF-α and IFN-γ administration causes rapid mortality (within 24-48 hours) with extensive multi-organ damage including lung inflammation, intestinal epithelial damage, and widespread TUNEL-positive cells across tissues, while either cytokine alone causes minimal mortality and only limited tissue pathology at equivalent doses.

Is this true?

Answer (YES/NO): YES